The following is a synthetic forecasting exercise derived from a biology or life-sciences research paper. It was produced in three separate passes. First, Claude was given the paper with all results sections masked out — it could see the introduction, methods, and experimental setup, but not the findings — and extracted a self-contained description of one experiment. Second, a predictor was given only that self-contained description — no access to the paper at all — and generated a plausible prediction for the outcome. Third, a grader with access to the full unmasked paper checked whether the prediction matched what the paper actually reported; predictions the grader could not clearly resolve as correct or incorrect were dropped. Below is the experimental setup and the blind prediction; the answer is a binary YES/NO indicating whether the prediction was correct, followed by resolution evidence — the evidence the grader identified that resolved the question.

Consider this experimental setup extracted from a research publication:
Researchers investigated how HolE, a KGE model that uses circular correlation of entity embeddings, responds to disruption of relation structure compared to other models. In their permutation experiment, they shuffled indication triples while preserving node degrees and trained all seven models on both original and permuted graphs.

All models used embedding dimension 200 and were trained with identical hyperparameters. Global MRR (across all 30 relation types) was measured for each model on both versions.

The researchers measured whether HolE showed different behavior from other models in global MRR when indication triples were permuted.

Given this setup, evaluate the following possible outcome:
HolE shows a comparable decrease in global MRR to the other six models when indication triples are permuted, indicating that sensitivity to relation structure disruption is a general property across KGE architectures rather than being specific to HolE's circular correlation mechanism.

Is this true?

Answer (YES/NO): NO